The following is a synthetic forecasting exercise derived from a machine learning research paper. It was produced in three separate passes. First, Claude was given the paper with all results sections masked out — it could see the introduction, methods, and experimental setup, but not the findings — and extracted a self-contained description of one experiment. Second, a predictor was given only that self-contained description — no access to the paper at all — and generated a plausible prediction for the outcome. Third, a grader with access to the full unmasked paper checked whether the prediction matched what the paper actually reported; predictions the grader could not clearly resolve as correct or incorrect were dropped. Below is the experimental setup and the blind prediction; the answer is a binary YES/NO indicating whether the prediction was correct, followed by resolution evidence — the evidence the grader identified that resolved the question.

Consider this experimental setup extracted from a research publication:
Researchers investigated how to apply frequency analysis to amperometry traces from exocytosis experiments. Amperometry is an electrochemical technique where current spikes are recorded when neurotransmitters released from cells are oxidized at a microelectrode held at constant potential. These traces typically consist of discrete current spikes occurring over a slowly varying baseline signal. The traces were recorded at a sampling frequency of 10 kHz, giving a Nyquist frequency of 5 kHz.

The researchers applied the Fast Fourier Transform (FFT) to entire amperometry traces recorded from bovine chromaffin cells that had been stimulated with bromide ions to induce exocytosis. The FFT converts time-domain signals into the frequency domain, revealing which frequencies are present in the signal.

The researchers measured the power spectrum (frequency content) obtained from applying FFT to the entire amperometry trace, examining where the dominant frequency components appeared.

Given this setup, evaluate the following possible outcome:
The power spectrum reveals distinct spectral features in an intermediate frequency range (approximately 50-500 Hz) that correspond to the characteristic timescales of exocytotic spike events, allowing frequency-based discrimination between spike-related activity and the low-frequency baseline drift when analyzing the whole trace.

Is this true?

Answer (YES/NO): NO